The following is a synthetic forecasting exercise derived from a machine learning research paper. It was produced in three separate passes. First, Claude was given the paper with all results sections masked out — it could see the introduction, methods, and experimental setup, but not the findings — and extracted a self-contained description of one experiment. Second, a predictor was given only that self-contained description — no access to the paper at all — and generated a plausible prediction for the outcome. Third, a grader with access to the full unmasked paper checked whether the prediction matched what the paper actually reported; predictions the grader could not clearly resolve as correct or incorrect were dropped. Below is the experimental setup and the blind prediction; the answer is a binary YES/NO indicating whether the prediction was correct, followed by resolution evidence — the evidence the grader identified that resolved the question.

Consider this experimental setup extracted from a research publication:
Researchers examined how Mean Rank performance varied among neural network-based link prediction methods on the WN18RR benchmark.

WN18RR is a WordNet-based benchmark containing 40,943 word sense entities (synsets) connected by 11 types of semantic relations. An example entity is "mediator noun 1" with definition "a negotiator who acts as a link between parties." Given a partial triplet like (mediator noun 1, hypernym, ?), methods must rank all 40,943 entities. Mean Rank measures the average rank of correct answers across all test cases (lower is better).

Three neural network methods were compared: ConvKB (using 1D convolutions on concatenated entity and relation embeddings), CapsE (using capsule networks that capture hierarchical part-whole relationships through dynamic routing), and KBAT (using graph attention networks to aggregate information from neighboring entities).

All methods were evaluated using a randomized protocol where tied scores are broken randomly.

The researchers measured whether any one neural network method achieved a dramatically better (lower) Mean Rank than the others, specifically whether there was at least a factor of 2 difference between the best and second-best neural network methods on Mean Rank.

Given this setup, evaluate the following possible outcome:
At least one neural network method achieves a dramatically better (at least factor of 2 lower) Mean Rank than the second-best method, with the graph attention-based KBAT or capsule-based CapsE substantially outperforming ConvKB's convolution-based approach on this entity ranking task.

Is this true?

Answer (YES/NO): NO